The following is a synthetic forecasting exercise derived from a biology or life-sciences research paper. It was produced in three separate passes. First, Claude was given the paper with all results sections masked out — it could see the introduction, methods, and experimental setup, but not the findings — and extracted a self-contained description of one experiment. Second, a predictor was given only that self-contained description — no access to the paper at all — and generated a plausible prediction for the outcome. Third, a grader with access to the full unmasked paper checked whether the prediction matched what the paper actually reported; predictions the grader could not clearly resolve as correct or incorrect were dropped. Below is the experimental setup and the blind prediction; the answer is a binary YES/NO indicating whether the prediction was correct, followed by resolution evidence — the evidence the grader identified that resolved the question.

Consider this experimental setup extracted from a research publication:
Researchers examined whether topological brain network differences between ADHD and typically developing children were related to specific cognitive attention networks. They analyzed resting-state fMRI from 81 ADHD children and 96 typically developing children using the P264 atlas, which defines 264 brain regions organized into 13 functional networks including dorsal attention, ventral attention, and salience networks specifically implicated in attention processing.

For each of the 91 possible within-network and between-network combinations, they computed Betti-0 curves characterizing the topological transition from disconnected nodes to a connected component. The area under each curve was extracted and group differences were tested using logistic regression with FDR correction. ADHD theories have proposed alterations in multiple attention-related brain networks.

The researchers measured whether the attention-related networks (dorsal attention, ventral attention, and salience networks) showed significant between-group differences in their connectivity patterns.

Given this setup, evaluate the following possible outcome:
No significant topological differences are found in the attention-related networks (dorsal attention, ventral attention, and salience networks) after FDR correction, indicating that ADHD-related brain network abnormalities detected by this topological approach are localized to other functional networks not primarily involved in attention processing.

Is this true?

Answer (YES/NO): NO